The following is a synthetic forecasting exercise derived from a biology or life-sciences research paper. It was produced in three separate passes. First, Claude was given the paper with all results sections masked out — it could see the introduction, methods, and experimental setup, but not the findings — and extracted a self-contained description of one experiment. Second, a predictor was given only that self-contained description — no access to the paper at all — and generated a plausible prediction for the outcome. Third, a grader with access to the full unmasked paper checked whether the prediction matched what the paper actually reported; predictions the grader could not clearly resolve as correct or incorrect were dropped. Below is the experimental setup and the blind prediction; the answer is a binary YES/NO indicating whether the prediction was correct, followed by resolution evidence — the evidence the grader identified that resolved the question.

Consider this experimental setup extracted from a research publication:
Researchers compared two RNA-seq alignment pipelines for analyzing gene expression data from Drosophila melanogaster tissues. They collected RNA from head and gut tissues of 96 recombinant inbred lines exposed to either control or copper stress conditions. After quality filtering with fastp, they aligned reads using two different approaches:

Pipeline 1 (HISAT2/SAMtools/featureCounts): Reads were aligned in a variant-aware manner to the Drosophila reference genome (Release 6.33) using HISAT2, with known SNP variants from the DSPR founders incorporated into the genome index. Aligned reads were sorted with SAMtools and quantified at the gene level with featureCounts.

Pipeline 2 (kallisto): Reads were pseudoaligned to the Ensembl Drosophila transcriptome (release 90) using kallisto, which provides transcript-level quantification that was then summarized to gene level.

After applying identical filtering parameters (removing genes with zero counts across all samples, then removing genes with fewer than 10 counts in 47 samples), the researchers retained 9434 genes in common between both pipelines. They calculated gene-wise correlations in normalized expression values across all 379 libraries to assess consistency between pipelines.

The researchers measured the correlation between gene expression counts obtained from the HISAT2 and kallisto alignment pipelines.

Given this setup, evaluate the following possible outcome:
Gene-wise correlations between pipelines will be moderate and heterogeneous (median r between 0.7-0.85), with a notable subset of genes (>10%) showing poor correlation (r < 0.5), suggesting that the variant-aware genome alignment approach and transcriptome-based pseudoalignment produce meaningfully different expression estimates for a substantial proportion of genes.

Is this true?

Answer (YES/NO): NO